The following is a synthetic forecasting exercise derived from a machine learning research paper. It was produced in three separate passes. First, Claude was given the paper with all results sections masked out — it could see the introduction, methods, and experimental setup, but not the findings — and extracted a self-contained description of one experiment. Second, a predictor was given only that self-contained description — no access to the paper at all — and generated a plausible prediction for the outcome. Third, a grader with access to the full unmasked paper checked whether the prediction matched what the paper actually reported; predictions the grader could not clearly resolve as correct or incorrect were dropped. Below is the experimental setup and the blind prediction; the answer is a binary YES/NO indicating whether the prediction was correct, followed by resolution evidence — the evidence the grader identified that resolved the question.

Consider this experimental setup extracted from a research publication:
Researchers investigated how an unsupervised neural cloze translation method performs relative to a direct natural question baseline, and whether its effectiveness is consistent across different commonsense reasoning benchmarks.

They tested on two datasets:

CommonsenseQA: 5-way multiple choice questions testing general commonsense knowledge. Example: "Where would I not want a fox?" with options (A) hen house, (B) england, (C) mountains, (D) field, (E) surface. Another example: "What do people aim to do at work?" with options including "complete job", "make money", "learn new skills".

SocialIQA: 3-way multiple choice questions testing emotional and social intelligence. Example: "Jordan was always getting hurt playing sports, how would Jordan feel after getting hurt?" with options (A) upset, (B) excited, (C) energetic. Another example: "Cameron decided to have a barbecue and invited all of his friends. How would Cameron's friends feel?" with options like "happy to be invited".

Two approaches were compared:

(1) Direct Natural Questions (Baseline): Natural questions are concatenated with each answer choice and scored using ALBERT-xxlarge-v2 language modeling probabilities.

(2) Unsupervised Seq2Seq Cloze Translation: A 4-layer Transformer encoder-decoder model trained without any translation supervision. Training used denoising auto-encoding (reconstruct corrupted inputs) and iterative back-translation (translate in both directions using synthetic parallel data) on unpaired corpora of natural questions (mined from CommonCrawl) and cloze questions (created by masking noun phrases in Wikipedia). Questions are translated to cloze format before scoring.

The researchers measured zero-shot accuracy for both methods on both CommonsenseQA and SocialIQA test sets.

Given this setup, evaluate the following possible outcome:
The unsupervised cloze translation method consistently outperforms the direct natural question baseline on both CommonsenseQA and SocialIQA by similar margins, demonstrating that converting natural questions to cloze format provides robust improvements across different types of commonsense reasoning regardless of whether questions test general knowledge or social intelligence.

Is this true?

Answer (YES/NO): NO